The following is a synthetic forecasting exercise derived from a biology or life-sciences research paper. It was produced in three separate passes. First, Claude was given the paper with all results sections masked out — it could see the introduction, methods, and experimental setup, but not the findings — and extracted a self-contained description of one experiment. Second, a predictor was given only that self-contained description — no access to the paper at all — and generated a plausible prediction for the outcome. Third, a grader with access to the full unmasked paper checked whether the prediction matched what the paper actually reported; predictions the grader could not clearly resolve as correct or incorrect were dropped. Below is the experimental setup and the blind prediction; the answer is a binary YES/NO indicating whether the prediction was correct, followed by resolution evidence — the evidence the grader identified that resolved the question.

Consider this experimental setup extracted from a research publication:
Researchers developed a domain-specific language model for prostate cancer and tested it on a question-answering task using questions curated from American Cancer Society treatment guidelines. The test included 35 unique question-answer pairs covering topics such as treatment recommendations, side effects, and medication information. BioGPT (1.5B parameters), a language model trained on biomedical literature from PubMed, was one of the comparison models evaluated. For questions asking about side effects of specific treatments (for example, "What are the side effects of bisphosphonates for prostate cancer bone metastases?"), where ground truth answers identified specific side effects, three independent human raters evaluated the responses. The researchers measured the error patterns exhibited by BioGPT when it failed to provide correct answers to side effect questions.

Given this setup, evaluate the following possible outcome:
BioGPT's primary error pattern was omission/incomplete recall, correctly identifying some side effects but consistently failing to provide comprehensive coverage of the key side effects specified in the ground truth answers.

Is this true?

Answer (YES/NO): NO